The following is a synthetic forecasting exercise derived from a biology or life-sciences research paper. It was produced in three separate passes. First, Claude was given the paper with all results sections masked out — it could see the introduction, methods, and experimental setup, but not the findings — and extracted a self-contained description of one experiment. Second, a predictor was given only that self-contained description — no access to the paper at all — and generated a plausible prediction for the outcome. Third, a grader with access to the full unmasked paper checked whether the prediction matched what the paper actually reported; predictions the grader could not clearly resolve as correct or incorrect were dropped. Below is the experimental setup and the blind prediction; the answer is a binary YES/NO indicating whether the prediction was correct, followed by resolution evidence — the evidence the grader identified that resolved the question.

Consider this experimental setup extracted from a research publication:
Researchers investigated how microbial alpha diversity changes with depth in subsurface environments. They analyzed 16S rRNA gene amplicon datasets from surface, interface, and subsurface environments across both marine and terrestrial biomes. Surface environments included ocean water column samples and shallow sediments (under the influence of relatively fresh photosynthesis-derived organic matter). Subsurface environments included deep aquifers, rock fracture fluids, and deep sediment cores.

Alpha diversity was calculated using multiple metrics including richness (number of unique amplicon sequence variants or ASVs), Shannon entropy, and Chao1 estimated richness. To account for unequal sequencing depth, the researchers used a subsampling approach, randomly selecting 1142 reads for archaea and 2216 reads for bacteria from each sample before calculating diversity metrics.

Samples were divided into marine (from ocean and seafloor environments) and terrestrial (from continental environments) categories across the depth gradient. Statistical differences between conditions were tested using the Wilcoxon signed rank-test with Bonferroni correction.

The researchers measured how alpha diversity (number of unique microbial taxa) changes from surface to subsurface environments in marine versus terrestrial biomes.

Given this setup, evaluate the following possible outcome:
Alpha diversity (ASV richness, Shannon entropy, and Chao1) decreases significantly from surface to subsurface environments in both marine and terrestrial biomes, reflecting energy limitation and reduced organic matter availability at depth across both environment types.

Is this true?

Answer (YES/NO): NO